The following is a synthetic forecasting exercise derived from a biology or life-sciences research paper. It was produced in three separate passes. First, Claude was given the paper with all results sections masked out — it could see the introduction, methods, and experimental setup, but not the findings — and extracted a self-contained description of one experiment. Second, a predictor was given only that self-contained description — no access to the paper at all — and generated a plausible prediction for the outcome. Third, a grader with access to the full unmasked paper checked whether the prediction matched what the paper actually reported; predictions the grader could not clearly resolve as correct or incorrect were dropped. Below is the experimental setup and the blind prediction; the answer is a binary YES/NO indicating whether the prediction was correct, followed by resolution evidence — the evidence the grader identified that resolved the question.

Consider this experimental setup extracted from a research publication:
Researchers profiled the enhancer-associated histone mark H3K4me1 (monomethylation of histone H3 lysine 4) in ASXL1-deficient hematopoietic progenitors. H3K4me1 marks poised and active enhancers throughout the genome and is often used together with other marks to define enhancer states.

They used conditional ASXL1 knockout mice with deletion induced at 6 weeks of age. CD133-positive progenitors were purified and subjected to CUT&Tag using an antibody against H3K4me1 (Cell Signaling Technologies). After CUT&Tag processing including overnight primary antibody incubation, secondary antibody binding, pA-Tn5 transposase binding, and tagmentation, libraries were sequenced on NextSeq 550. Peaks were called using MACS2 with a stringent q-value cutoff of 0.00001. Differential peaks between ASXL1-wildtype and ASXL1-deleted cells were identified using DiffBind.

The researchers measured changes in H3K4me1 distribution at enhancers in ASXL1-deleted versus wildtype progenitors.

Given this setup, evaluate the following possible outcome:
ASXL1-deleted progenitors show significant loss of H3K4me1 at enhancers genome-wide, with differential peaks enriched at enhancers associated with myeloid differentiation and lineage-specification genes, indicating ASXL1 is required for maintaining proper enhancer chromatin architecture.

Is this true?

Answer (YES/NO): NO